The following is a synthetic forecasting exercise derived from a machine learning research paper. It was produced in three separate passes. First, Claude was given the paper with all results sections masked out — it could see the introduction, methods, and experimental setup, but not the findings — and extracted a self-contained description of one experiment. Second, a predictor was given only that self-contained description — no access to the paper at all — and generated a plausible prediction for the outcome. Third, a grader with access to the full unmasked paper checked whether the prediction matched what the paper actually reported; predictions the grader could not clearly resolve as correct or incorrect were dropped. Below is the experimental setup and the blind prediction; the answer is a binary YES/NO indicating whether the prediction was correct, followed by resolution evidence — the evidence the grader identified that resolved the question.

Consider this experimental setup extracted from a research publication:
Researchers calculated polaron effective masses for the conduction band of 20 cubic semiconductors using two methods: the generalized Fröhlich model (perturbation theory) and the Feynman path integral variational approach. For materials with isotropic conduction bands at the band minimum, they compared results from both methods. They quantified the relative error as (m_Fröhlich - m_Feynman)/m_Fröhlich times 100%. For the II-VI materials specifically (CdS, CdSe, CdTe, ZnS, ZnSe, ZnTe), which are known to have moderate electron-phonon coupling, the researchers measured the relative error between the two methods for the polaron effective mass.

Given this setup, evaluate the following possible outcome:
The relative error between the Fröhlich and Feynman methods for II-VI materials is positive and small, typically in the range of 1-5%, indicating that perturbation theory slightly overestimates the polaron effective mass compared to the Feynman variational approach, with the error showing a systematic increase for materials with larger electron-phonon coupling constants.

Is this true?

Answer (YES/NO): NO